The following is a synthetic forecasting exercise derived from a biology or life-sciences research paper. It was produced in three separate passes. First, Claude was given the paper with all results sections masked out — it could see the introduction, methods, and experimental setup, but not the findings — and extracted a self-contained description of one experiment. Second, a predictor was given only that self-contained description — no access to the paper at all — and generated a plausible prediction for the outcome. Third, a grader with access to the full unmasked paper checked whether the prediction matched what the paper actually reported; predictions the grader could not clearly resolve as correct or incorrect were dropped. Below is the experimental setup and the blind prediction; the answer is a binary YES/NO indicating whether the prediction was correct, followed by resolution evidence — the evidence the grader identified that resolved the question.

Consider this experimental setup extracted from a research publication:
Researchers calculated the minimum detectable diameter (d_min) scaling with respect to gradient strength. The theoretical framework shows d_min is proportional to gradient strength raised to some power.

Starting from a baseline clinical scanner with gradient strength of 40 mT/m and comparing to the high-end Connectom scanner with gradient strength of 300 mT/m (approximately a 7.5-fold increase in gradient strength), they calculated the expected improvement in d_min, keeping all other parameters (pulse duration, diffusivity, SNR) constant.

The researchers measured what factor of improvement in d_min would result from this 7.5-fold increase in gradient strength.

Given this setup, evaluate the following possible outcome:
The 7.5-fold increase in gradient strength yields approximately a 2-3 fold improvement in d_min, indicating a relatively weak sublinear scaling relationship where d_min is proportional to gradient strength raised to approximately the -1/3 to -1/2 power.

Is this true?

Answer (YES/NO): YES